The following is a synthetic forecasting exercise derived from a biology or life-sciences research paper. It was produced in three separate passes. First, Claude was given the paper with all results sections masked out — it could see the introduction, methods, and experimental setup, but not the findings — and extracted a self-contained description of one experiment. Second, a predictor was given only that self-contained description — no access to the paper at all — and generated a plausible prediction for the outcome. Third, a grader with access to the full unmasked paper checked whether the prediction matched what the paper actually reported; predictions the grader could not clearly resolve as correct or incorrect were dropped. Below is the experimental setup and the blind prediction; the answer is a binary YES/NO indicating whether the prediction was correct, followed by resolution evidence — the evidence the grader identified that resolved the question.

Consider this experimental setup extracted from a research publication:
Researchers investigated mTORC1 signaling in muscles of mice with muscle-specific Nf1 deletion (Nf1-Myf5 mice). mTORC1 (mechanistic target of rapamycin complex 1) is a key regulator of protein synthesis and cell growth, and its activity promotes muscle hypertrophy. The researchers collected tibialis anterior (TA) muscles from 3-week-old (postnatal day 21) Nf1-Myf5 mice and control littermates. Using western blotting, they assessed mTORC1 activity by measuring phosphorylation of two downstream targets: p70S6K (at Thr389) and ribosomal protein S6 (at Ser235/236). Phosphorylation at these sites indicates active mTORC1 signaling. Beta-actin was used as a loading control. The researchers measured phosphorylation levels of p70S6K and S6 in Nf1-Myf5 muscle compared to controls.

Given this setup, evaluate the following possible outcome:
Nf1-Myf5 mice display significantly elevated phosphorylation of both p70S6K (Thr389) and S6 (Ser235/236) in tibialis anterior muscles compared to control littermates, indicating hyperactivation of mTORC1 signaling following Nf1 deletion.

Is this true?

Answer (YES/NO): NO